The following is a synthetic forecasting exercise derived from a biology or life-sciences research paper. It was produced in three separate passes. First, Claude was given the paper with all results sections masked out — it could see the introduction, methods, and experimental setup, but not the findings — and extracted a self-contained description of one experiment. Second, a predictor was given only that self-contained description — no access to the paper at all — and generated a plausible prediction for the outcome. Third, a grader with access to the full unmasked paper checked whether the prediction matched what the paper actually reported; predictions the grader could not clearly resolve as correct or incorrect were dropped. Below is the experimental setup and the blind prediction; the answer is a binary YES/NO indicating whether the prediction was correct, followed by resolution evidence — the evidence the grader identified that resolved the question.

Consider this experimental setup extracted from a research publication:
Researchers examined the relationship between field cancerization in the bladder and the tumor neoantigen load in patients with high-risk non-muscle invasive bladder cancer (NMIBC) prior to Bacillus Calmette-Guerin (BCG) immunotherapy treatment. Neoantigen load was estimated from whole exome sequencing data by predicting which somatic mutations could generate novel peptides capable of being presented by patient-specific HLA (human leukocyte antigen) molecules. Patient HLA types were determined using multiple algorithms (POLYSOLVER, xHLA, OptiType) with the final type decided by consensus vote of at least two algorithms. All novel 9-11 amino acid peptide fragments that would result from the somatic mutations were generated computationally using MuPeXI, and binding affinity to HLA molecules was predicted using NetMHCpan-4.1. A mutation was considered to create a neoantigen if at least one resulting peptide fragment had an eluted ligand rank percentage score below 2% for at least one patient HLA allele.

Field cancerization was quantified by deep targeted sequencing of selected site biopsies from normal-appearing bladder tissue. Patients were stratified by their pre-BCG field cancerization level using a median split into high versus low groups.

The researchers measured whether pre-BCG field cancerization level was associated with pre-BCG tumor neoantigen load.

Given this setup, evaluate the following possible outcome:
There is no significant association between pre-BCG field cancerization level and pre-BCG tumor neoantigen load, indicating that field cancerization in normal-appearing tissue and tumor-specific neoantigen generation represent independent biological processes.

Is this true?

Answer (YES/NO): NO